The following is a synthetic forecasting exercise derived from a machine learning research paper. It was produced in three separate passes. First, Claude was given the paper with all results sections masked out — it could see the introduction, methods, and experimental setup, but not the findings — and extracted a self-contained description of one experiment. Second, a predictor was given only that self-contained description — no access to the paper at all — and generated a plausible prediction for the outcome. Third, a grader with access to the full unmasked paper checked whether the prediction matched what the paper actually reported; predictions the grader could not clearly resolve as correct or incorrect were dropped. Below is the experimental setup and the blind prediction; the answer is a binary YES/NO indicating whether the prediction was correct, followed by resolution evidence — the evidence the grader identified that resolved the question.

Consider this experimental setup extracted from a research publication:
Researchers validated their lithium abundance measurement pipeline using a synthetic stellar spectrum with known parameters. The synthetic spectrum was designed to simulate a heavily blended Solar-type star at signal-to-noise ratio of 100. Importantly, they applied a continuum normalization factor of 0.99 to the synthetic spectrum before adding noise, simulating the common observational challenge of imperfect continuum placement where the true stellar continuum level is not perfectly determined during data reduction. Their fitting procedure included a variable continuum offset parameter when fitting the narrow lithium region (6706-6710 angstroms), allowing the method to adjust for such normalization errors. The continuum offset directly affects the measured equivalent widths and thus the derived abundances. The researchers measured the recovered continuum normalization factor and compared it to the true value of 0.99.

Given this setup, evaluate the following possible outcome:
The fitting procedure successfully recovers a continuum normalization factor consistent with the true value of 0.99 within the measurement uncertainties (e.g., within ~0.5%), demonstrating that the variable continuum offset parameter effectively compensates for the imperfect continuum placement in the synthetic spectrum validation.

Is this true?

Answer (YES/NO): NO